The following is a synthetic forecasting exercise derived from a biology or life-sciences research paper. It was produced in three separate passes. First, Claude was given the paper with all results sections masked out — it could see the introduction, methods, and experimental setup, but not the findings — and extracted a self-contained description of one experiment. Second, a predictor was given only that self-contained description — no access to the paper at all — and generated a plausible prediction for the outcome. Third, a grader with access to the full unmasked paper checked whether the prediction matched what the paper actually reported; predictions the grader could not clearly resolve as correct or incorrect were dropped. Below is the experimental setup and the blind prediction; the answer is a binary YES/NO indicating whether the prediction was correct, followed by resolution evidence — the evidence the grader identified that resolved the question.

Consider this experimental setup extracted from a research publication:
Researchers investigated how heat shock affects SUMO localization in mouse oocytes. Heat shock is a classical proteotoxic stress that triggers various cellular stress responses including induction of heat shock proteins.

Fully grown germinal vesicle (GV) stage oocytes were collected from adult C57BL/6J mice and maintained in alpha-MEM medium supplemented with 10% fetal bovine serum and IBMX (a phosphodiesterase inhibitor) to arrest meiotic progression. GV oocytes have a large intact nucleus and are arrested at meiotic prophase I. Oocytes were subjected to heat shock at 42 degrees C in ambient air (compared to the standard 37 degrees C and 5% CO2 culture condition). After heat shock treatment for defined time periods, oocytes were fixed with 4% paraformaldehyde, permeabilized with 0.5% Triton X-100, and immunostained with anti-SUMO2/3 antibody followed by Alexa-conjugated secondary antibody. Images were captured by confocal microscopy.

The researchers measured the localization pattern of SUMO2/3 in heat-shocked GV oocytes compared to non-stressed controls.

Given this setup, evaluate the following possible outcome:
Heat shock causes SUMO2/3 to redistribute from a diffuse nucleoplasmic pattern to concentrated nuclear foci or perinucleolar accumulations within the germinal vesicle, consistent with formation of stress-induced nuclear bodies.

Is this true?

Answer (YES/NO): NO